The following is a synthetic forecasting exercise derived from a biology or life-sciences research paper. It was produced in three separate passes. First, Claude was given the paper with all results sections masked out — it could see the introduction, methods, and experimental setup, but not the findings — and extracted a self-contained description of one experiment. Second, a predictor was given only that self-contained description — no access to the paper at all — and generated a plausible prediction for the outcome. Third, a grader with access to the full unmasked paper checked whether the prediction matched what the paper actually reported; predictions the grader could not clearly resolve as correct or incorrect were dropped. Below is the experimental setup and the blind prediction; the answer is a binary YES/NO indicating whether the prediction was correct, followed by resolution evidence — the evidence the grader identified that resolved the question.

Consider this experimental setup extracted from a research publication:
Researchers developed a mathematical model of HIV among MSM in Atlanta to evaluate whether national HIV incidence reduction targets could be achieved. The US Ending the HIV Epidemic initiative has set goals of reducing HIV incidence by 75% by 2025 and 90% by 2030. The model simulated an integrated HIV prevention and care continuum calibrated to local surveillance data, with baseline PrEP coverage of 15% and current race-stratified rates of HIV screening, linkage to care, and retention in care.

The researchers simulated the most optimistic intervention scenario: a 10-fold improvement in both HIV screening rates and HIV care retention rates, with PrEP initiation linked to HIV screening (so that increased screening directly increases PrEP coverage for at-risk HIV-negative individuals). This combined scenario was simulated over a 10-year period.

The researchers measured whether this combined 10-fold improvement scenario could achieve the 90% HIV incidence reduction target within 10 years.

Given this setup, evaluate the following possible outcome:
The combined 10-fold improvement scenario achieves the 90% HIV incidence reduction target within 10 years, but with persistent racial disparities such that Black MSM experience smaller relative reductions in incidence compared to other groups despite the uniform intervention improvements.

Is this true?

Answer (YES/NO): NO